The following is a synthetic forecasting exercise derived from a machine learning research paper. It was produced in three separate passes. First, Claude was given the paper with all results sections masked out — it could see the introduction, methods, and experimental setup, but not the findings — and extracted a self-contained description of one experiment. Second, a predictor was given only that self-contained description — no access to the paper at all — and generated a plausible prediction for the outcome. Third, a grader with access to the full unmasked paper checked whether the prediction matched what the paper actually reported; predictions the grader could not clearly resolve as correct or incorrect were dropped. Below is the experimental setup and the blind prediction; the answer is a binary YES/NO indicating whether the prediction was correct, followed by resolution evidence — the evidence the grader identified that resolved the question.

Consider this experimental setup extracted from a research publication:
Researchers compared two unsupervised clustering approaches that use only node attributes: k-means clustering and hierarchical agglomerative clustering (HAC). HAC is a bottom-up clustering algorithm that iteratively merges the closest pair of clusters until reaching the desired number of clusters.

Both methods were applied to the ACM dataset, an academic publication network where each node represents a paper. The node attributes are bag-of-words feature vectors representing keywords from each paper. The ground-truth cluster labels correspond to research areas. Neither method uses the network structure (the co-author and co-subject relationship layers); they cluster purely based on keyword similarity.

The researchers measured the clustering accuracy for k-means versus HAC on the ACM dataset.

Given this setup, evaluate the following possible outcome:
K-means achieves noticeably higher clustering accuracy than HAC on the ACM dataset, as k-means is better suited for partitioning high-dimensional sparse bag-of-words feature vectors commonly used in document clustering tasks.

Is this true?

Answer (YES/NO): YES